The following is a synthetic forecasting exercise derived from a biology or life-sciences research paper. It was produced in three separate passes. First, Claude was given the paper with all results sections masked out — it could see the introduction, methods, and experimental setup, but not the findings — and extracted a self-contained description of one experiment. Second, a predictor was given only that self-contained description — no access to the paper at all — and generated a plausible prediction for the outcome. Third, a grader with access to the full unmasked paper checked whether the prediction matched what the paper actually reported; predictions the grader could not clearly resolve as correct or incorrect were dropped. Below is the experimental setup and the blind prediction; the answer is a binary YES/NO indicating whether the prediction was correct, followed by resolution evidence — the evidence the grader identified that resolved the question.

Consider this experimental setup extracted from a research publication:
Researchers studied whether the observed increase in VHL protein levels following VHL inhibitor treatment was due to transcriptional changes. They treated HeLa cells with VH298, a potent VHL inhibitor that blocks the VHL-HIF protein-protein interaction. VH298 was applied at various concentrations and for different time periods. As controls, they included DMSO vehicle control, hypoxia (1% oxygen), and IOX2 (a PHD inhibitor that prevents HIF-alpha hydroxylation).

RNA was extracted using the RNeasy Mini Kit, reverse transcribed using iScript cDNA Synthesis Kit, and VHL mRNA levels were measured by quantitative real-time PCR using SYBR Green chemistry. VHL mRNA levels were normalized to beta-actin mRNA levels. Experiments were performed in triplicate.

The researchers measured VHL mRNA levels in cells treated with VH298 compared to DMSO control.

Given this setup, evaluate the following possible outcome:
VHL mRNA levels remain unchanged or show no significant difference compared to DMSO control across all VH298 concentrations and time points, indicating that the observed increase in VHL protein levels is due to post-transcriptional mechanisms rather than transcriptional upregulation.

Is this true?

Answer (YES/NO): YES